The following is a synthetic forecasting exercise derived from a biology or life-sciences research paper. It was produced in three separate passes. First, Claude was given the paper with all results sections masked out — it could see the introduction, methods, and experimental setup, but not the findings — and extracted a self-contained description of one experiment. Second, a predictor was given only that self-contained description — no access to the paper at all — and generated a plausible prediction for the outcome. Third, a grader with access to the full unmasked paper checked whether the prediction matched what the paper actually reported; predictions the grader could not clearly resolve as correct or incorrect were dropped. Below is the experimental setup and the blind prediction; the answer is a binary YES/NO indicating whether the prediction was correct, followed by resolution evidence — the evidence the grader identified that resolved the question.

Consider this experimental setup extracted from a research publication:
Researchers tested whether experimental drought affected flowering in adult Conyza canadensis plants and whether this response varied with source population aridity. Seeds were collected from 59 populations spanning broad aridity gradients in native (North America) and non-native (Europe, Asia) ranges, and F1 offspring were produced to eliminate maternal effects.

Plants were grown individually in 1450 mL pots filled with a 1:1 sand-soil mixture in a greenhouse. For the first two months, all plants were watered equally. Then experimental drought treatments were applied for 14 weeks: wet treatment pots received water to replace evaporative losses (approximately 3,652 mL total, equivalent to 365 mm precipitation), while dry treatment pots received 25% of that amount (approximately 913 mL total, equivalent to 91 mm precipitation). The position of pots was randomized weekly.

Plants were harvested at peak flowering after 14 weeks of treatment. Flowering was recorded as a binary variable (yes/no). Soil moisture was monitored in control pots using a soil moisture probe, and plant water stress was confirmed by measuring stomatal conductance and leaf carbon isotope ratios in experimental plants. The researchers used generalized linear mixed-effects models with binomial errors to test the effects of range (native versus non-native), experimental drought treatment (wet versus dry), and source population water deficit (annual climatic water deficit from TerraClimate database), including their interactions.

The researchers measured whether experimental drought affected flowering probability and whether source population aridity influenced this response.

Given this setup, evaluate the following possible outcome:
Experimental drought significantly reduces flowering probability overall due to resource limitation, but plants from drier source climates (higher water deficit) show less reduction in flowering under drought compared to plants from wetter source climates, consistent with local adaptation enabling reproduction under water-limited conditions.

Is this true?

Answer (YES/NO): NO